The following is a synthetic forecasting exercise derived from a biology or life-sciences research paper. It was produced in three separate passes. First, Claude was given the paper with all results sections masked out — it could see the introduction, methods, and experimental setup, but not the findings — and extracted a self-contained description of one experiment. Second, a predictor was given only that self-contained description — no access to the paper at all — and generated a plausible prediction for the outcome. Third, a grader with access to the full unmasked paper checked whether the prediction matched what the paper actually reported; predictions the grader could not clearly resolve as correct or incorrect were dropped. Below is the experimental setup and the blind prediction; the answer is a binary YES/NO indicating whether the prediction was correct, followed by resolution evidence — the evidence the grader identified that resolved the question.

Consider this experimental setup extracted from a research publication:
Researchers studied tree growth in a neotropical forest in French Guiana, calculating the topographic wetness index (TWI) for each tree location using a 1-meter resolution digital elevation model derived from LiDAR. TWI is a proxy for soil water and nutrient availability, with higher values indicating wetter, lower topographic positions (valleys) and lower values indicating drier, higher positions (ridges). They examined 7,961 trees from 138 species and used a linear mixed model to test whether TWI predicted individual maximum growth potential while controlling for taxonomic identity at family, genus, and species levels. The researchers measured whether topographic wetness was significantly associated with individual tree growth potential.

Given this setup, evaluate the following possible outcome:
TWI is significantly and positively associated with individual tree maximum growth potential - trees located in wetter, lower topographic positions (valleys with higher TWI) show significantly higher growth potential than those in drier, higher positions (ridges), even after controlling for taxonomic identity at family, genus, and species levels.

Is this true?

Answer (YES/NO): NO